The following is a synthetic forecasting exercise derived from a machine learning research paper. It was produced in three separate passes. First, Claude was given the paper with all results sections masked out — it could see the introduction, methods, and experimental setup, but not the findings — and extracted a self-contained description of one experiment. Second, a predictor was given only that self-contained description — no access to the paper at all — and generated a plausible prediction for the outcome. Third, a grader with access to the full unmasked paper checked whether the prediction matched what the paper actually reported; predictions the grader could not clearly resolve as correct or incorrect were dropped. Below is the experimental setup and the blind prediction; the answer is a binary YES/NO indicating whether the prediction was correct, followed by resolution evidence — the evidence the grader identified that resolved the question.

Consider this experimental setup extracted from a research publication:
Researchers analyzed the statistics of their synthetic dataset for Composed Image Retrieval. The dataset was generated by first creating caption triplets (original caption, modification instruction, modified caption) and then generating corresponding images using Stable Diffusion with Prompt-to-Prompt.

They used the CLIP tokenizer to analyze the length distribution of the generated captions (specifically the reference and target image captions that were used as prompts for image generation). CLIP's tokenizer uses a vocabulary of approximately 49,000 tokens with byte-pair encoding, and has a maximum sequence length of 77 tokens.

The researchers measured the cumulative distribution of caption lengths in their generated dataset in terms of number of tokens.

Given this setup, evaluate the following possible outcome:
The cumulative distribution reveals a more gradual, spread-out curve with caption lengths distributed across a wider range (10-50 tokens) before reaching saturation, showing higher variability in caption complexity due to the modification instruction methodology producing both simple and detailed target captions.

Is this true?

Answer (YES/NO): NO